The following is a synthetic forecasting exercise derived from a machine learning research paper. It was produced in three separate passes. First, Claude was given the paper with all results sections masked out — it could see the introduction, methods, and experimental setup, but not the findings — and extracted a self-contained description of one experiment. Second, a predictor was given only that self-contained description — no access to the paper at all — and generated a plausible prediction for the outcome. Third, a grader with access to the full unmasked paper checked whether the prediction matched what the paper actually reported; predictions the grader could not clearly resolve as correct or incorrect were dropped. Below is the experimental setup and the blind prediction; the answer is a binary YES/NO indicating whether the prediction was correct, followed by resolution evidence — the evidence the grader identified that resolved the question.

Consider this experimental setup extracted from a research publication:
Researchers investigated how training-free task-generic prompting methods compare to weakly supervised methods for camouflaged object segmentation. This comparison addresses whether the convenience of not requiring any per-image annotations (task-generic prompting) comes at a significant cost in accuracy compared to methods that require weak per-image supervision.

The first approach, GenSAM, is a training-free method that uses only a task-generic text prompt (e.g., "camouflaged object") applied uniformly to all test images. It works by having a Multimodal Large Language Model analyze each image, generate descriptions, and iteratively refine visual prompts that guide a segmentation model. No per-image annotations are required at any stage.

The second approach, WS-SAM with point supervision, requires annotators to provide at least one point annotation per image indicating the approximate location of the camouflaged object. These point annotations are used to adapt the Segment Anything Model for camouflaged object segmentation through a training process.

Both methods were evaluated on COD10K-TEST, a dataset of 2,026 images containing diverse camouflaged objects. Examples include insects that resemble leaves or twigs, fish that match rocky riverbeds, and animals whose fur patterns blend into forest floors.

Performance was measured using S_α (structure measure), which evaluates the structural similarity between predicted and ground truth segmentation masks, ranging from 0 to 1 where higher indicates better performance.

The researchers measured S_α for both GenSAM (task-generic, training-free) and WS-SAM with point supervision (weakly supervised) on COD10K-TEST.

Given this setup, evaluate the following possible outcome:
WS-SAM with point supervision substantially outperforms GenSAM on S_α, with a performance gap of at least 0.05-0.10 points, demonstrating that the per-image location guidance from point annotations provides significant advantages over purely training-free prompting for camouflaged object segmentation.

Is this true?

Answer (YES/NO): NO